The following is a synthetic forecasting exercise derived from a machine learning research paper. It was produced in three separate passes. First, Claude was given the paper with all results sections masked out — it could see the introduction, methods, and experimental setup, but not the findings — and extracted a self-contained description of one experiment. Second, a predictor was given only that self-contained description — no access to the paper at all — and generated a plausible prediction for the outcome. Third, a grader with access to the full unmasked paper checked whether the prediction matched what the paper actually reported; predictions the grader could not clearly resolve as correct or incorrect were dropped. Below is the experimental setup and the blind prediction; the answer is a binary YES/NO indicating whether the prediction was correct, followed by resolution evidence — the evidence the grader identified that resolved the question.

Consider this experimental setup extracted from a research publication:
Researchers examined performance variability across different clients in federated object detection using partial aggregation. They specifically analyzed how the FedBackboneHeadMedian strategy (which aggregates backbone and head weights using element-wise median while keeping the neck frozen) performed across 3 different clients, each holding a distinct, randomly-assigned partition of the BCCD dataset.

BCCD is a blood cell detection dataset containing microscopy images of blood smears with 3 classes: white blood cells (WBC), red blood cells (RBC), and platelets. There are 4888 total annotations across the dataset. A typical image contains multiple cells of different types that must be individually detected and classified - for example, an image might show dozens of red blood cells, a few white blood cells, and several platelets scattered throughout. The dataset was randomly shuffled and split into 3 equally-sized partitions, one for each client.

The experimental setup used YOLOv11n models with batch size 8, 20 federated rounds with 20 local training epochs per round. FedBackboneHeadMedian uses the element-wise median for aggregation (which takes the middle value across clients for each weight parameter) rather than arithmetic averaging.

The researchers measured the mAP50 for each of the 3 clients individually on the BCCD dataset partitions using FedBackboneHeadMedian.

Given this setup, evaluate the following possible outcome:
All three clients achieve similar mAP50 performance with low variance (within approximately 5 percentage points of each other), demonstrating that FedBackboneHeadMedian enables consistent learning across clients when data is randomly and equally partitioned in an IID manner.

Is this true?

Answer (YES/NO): NO